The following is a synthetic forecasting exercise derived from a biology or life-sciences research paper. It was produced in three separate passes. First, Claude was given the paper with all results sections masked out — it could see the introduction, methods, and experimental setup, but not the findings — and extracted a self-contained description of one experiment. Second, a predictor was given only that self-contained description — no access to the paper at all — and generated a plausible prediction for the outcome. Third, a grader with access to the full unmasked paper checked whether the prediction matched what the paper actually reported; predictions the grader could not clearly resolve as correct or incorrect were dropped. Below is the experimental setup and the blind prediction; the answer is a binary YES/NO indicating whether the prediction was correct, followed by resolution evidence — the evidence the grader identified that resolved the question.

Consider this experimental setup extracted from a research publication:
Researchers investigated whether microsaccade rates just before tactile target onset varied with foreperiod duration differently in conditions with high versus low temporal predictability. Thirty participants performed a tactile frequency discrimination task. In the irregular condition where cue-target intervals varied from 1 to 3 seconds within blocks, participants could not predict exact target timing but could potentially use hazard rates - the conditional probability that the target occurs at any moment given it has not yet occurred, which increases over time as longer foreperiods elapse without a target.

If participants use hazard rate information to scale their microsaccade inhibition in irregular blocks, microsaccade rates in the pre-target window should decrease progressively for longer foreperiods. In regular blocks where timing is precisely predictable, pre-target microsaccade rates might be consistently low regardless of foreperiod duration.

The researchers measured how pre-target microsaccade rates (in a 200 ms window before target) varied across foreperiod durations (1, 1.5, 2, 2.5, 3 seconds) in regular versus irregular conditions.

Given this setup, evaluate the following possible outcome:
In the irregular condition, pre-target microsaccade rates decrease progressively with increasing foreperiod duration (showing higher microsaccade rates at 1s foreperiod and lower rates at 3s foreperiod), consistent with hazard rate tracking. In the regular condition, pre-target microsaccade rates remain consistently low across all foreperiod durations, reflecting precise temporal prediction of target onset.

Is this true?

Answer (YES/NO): NO